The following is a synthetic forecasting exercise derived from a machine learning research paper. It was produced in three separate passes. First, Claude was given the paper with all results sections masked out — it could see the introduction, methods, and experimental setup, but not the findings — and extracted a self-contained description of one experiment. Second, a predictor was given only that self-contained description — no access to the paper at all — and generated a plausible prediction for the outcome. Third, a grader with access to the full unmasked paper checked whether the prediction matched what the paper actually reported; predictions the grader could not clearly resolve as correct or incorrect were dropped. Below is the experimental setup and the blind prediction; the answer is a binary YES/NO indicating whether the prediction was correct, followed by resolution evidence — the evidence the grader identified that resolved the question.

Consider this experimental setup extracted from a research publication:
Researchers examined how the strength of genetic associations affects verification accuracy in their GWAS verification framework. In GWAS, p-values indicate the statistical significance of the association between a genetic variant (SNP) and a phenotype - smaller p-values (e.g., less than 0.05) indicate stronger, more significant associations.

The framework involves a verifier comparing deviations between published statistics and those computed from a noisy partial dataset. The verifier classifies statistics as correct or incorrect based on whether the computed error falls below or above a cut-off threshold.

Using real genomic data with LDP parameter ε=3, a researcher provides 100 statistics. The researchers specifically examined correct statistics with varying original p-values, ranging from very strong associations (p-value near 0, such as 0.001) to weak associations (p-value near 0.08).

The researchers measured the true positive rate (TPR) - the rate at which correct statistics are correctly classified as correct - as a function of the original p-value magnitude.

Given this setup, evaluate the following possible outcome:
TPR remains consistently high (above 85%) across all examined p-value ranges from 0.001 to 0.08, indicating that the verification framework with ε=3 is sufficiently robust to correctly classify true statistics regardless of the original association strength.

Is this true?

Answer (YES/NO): NO